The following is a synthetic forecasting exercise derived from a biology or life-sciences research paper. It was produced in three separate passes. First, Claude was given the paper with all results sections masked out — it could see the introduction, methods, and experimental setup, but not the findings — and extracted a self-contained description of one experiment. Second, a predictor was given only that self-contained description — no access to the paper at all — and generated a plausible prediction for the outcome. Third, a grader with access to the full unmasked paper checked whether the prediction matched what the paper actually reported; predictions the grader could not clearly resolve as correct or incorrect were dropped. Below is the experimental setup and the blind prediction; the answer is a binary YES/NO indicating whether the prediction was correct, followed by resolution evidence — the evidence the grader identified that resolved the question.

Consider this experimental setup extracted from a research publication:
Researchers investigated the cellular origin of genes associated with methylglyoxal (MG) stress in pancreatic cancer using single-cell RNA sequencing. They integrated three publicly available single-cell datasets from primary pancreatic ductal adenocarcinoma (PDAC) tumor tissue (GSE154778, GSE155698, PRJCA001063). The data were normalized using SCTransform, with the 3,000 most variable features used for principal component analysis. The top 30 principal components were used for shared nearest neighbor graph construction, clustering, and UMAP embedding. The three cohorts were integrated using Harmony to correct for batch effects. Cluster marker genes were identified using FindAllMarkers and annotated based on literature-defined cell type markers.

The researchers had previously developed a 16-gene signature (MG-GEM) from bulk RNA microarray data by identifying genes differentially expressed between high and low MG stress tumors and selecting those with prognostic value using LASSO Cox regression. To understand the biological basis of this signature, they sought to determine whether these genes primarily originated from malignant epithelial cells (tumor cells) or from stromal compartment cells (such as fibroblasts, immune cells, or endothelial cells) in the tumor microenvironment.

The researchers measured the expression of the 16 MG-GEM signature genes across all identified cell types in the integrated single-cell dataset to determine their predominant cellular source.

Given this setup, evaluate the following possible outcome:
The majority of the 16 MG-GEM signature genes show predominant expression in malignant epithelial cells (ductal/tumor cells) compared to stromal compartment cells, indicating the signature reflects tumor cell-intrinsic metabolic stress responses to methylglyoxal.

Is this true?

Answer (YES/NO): YES